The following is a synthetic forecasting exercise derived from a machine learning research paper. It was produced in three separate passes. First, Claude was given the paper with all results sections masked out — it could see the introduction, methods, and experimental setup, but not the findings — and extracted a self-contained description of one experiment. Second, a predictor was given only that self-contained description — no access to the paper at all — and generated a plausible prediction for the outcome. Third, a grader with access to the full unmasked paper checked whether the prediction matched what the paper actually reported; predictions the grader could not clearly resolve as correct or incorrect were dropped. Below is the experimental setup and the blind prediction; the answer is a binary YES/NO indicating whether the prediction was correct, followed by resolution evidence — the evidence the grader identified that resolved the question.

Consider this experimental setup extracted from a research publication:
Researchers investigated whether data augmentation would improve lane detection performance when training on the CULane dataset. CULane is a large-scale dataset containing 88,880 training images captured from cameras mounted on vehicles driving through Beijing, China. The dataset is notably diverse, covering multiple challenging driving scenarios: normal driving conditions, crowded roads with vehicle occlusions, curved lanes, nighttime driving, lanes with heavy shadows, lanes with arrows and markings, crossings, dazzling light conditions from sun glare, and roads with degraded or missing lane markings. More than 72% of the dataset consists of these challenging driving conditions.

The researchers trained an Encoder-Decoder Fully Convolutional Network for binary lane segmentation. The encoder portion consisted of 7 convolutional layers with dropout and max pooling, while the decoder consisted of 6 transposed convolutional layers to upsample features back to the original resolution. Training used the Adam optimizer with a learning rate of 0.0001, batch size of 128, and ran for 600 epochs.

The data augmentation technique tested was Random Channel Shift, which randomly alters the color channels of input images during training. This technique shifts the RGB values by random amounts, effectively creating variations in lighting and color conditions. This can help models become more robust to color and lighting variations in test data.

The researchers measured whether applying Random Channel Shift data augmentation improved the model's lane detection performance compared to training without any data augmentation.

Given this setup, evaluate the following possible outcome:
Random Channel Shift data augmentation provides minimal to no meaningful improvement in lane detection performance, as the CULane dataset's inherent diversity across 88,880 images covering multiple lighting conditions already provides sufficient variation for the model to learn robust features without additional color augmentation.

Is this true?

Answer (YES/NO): YES